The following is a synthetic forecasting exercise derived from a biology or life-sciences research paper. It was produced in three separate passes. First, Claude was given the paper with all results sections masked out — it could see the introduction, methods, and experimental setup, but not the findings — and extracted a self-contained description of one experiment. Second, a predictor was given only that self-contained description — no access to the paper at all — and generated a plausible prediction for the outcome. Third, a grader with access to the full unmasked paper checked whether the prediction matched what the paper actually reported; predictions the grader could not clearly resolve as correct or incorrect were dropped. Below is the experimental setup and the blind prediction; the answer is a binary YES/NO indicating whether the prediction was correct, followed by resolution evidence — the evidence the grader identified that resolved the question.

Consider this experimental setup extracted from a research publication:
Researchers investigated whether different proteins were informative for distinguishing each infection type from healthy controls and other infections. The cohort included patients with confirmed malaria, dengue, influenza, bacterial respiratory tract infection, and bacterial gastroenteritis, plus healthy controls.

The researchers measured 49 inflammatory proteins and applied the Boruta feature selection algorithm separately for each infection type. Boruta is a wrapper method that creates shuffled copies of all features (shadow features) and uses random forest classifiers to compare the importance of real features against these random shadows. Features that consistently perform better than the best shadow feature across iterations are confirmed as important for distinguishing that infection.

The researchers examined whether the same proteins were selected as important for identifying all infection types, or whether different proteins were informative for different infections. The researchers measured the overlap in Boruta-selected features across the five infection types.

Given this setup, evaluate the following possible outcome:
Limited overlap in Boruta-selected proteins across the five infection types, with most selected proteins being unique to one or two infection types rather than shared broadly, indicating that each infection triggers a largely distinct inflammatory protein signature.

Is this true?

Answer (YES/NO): NO